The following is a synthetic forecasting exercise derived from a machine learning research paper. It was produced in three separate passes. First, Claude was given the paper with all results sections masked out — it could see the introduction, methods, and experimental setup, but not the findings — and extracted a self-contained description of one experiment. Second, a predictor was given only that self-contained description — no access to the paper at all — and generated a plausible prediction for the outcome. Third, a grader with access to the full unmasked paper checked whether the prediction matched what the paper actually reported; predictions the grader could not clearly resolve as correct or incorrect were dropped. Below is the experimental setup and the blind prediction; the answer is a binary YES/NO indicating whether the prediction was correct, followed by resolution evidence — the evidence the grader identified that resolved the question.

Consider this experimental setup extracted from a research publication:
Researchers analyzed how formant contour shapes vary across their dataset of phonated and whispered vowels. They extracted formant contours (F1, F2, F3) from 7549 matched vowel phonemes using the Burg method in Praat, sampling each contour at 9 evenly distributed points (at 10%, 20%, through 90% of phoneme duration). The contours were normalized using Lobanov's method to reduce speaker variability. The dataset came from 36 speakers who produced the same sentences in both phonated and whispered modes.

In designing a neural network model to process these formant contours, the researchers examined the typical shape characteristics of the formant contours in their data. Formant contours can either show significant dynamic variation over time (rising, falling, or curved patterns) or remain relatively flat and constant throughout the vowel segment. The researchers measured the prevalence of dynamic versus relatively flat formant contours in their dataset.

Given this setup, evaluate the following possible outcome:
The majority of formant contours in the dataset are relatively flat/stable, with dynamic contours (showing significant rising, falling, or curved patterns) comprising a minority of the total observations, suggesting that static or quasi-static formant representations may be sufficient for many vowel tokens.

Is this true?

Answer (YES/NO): YES